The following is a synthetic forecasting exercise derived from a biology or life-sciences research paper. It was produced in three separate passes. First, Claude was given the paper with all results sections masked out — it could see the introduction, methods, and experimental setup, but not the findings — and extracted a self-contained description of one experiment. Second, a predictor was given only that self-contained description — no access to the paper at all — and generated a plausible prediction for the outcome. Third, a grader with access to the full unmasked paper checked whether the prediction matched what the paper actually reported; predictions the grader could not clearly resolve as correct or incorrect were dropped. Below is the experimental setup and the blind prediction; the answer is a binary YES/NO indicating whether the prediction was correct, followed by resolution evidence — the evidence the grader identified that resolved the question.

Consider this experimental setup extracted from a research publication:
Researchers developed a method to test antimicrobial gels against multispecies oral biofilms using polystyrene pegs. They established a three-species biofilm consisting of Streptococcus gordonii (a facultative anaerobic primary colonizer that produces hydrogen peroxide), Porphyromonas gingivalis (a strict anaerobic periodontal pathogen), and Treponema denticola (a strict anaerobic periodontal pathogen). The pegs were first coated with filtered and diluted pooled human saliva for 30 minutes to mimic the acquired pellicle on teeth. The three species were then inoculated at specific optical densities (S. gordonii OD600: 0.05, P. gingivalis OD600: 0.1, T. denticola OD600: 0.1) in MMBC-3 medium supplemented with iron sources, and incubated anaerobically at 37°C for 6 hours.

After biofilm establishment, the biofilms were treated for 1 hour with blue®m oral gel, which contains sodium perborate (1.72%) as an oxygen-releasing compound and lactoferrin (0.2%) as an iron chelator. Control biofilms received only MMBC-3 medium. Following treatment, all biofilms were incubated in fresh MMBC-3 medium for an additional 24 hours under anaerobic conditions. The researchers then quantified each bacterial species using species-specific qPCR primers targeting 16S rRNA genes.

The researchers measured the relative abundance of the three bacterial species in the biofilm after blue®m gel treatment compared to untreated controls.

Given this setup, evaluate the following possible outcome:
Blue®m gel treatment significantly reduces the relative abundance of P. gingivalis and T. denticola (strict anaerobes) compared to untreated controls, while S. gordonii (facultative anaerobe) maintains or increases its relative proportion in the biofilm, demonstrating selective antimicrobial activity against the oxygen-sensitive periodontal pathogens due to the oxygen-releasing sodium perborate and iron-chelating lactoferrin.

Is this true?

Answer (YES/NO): NO